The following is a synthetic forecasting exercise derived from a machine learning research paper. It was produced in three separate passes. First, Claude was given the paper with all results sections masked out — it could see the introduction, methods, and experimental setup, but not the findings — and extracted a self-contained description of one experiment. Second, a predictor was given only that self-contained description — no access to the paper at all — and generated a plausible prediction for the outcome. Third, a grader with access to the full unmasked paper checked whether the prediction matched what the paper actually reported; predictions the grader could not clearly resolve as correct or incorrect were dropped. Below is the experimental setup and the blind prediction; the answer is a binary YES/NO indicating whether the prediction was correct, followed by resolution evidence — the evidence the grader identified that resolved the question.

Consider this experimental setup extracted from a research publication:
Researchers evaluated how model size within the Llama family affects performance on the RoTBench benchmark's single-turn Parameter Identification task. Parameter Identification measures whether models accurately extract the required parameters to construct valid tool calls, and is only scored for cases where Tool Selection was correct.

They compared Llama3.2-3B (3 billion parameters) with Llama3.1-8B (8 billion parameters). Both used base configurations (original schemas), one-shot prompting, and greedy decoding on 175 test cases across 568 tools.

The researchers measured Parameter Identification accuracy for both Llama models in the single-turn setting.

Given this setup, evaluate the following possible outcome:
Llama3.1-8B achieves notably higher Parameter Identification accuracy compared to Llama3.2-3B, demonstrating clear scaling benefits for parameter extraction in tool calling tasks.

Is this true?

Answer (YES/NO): NO